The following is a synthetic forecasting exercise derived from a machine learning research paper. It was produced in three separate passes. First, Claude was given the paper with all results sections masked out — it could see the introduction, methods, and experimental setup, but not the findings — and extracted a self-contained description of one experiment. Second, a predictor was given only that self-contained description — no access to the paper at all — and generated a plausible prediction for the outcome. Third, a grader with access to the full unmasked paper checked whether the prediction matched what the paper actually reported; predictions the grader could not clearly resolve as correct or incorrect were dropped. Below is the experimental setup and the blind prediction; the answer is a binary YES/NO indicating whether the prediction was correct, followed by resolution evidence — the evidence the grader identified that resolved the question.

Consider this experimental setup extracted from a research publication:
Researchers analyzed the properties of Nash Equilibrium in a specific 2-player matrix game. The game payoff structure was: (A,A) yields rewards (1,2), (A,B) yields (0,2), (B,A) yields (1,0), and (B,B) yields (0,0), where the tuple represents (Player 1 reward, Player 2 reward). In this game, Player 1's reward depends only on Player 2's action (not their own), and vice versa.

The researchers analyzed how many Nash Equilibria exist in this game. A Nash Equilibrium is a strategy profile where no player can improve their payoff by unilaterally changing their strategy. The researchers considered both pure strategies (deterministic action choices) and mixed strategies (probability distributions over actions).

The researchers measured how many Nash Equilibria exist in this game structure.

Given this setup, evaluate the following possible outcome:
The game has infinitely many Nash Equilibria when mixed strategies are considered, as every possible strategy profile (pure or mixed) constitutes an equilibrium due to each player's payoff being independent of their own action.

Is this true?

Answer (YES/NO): YES